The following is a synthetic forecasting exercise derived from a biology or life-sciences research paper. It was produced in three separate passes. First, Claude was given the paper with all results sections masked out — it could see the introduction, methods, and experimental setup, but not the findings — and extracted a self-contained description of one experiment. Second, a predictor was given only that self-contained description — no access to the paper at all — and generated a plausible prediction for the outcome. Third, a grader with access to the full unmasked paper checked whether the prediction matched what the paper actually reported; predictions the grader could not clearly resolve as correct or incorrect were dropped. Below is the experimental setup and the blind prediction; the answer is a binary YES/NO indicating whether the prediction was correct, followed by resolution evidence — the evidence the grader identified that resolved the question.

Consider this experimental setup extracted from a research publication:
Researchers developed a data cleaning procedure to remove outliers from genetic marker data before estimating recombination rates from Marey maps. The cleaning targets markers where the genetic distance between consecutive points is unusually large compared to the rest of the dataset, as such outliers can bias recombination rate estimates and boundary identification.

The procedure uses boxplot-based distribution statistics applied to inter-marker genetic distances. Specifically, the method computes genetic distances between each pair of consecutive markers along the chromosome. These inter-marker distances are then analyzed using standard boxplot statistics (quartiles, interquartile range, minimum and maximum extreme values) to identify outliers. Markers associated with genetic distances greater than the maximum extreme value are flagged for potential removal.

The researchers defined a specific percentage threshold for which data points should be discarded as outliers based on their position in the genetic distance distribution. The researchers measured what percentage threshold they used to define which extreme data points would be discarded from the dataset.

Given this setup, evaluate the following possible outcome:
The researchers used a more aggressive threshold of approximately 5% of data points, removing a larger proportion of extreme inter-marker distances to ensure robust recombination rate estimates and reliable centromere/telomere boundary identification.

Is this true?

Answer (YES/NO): YES